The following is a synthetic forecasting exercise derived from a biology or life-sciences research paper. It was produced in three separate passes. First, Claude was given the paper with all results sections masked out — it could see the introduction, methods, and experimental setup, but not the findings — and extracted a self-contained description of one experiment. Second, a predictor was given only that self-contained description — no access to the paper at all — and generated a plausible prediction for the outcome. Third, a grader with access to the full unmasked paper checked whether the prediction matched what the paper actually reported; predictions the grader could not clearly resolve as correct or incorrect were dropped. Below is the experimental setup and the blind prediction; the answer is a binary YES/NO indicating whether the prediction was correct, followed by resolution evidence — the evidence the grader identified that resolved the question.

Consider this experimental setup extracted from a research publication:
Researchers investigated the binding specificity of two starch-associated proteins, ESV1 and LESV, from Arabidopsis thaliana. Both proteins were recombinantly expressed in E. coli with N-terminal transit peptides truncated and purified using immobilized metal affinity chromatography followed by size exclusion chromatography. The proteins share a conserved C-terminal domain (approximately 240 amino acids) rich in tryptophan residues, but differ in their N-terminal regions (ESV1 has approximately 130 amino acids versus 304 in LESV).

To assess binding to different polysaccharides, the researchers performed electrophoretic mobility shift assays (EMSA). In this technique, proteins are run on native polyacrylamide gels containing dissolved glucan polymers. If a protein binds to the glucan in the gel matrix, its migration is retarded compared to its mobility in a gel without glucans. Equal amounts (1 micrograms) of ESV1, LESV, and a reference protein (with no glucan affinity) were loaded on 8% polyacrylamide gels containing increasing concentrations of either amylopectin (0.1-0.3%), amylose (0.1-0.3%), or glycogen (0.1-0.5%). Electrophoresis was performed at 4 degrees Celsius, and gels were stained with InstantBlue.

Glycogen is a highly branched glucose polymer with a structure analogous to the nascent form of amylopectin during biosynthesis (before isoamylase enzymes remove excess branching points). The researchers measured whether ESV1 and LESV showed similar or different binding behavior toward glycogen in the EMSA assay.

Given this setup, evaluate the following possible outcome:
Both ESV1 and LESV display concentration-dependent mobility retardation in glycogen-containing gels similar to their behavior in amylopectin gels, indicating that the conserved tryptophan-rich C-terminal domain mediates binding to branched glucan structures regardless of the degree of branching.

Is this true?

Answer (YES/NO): NO